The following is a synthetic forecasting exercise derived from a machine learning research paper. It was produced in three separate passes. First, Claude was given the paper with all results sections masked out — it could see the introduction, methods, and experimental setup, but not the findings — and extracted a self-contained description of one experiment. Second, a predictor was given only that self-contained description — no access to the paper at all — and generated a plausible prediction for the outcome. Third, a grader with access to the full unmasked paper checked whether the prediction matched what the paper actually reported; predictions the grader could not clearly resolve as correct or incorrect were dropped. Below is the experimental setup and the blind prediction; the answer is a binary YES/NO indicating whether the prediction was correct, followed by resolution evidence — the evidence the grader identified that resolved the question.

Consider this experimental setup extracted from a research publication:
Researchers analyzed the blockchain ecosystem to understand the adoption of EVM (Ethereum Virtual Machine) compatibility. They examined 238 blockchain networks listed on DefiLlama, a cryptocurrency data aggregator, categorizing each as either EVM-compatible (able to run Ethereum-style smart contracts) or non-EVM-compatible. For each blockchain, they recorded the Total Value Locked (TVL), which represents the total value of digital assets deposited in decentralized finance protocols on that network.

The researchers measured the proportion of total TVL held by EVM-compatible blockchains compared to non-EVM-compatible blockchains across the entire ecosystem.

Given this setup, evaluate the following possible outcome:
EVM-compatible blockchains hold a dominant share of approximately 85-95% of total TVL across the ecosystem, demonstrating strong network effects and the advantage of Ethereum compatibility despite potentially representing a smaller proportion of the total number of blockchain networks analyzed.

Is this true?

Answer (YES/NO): YES